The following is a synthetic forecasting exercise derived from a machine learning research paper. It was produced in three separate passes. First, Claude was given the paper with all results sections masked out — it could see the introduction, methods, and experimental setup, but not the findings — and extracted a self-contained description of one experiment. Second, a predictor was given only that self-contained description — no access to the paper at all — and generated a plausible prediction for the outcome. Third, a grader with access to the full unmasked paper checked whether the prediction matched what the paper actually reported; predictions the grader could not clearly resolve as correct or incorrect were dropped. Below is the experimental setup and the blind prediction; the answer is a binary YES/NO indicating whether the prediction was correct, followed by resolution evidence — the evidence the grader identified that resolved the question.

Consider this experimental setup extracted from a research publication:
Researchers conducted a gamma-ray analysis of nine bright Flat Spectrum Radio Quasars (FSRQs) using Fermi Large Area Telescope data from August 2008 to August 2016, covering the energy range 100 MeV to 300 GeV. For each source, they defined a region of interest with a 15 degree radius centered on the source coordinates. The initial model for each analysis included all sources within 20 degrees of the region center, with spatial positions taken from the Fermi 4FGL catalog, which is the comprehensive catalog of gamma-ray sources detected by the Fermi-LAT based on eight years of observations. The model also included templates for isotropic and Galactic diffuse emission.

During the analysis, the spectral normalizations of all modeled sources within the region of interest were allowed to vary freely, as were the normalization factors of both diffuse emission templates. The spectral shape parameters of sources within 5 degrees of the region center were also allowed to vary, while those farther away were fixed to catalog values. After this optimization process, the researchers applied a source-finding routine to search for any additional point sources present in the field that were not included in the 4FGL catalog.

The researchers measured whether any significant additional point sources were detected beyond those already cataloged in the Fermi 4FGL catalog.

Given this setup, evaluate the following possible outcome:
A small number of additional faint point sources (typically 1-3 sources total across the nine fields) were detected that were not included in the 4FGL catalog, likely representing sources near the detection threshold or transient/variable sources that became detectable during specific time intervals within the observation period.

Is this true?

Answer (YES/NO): NO